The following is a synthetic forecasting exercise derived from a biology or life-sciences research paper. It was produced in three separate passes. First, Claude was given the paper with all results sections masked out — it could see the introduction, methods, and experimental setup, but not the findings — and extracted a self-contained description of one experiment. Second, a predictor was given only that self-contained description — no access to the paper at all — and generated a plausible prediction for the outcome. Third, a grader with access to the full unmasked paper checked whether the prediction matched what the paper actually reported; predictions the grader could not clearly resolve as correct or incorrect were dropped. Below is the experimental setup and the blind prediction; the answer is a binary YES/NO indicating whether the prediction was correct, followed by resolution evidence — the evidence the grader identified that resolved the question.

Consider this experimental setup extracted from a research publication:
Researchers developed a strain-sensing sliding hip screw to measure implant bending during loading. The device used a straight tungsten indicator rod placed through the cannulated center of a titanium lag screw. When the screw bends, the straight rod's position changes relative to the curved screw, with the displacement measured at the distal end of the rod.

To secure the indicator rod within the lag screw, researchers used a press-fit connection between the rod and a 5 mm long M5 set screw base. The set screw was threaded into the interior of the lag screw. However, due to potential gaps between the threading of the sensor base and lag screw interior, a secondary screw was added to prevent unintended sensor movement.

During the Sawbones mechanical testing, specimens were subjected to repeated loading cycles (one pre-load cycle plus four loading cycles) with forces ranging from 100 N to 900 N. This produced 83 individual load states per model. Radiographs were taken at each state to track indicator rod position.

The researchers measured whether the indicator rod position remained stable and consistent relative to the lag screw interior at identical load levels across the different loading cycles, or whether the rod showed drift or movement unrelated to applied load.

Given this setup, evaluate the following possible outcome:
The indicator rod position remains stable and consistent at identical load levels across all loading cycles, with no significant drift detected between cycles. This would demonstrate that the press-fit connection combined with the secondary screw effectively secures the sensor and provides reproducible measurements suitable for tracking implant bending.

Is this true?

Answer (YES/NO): YES